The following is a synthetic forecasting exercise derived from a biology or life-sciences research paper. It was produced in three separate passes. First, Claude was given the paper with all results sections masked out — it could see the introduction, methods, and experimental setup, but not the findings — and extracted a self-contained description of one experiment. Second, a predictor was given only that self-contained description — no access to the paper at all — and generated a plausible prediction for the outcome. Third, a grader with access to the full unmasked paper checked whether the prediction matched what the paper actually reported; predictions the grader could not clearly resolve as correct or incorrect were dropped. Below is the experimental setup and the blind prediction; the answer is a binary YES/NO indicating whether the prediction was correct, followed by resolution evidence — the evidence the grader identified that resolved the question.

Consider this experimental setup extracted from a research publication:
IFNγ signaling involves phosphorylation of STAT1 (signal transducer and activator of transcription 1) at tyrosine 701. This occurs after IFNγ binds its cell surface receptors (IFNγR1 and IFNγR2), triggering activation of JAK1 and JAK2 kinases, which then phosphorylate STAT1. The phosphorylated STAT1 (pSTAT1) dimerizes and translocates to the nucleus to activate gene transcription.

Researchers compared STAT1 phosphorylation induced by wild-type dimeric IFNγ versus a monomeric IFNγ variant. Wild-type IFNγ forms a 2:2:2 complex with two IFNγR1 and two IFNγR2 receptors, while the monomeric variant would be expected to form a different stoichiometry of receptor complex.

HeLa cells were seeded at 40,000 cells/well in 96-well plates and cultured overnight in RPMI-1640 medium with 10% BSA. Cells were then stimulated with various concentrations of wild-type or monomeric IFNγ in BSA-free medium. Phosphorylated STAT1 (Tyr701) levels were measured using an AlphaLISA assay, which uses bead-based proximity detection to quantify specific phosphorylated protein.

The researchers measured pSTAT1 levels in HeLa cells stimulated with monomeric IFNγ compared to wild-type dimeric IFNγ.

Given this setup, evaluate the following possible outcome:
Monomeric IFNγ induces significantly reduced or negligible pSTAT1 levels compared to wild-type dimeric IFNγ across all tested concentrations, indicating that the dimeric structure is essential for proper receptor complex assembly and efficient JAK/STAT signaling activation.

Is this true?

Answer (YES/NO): NO